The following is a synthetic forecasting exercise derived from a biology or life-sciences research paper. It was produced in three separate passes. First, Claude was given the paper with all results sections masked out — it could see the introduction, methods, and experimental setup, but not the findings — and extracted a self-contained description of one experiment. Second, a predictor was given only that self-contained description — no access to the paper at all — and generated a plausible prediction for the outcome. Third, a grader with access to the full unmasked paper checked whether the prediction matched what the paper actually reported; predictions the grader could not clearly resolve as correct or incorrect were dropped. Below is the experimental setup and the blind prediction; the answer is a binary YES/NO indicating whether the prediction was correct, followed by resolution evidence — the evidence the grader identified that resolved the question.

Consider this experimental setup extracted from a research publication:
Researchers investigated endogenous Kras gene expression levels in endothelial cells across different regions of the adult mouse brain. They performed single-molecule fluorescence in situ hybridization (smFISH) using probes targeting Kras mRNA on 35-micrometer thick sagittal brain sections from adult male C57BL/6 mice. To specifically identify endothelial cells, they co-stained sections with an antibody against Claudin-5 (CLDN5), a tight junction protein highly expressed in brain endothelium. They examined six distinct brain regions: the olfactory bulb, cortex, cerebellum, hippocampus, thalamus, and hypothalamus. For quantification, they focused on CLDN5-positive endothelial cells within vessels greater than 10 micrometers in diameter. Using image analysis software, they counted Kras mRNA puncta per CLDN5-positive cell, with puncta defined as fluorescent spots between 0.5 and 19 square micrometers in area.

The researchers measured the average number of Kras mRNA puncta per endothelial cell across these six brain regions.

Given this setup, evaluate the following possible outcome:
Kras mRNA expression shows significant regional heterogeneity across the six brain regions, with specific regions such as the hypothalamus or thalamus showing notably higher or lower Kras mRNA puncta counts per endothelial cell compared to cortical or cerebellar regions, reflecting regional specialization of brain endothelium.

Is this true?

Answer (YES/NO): YES